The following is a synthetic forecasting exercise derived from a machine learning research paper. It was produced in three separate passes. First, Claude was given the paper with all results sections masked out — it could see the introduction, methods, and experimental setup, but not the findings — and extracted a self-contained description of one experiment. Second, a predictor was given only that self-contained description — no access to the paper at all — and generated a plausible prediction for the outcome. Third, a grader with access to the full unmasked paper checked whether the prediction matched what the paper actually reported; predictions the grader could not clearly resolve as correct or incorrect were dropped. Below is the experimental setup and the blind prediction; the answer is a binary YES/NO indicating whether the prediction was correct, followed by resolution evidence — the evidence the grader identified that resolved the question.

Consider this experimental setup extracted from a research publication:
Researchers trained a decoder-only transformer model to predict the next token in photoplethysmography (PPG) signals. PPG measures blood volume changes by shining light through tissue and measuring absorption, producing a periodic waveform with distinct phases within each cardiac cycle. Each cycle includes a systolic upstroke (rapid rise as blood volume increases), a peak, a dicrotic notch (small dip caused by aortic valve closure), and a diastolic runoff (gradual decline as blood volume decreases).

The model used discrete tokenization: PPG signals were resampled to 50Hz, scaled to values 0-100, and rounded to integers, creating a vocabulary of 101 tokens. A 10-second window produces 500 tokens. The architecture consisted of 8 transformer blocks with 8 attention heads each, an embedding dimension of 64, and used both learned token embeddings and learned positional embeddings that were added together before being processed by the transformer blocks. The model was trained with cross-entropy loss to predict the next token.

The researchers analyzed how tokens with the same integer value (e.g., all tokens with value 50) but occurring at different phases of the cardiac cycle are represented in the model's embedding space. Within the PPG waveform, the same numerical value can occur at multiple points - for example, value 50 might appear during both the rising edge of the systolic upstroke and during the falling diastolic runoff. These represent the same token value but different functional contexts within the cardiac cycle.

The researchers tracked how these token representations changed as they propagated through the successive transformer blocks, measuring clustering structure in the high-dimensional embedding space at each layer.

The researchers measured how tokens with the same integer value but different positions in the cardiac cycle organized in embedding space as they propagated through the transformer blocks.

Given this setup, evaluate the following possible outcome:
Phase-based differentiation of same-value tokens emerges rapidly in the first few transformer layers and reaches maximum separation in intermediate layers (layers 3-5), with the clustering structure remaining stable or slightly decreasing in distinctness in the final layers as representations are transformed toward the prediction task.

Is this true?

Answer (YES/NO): NO